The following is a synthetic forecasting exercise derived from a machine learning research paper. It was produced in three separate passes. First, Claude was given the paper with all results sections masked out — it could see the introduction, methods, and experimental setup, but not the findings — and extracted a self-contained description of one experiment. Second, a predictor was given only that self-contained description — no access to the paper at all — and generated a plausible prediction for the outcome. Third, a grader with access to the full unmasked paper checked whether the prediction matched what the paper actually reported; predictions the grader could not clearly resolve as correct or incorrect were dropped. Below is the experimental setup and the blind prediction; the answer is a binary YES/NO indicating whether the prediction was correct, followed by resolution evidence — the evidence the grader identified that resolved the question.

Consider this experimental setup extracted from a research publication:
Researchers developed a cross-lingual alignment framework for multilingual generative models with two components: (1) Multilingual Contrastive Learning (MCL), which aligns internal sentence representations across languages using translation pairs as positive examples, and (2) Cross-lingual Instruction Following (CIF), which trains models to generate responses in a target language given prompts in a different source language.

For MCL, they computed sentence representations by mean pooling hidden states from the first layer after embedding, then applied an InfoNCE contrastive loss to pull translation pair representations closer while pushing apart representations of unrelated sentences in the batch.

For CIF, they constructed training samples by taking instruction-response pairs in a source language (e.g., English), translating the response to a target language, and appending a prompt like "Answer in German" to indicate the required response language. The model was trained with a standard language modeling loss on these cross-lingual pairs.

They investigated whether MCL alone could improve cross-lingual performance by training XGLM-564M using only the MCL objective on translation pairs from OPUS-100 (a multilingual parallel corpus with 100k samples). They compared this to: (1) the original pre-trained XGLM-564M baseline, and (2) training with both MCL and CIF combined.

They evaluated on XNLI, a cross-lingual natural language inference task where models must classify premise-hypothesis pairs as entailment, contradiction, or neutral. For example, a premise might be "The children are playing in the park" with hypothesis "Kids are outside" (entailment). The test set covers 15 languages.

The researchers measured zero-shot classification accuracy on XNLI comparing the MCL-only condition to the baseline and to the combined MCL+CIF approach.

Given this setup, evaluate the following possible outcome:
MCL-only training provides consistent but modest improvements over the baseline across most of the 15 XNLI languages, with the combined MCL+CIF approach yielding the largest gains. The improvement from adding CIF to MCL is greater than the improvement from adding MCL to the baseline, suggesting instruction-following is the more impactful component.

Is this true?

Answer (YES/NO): NO